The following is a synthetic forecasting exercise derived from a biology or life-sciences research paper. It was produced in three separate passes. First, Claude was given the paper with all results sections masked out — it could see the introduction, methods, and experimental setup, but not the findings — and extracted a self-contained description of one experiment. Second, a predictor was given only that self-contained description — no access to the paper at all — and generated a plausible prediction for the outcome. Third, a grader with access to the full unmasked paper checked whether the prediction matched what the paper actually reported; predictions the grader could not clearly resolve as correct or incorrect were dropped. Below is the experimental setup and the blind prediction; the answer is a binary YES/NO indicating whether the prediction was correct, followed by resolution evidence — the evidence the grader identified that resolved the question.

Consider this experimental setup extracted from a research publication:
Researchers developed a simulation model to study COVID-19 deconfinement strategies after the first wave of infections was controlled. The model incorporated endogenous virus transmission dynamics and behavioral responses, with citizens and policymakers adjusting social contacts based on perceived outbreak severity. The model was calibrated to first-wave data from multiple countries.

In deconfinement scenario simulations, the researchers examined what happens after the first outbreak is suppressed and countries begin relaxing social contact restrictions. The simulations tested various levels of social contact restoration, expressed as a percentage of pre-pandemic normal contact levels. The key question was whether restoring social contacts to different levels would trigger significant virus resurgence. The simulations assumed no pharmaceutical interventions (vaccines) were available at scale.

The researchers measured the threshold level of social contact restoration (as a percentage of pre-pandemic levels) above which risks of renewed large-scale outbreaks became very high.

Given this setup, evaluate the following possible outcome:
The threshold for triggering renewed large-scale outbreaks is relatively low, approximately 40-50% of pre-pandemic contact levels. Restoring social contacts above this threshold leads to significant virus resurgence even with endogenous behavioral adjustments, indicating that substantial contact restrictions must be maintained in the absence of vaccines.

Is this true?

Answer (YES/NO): NO